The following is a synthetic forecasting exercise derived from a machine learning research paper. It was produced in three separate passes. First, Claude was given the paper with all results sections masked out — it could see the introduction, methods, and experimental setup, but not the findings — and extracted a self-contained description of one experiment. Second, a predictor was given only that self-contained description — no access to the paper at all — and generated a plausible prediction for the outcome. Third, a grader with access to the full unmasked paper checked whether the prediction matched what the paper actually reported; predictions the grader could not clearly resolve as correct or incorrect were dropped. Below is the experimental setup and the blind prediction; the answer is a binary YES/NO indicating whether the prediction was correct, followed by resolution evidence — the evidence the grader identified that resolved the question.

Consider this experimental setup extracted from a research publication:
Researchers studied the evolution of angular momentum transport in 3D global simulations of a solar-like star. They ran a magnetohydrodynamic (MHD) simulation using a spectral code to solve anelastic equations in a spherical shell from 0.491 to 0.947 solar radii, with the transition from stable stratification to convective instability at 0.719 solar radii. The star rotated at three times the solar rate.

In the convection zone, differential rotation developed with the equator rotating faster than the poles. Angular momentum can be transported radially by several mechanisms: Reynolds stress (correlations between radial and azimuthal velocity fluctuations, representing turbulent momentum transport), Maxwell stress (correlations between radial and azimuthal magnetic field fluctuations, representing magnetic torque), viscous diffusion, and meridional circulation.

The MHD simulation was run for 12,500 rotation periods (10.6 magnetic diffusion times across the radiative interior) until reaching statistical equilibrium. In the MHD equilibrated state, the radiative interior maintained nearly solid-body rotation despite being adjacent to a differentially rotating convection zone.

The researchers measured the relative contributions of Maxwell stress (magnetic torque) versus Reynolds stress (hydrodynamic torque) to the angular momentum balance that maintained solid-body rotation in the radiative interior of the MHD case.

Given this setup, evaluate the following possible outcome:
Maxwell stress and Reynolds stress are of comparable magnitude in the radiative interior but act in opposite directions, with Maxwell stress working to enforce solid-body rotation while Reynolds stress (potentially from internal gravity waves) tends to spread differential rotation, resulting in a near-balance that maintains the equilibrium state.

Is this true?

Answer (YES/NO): NO